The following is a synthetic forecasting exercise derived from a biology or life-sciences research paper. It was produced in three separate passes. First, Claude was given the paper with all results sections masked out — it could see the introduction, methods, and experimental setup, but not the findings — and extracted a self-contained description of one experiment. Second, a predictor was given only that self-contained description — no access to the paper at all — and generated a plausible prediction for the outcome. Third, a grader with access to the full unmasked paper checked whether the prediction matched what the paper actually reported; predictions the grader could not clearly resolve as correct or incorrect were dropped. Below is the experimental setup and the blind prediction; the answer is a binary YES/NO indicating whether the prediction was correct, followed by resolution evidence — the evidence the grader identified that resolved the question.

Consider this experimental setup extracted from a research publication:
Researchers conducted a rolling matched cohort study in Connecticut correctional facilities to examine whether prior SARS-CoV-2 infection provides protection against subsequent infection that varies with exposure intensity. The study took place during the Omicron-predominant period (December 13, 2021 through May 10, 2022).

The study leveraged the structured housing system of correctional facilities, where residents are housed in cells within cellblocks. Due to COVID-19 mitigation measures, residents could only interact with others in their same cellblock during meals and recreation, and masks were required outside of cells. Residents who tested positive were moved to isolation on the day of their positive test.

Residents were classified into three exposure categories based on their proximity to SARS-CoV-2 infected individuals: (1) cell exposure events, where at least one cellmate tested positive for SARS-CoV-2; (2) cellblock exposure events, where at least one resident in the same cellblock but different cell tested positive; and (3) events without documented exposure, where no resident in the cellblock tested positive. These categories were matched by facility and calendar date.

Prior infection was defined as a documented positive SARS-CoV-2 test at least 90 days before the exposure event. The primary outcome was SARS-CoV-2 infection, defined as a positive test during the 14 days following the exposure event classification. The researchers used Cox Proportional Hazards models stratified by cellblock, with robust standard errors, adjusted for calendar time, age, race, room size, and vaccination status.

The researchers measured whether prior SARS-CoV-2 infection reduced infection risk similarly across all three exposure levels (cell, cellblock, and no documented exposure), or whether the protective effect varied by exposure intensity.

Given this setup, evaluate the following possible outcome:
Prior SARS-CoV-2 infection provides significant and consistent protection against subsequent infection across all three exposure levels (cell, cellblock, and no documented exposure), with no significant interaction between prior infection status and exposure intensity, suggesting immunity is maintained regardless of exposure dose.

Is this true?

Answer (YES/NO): NO